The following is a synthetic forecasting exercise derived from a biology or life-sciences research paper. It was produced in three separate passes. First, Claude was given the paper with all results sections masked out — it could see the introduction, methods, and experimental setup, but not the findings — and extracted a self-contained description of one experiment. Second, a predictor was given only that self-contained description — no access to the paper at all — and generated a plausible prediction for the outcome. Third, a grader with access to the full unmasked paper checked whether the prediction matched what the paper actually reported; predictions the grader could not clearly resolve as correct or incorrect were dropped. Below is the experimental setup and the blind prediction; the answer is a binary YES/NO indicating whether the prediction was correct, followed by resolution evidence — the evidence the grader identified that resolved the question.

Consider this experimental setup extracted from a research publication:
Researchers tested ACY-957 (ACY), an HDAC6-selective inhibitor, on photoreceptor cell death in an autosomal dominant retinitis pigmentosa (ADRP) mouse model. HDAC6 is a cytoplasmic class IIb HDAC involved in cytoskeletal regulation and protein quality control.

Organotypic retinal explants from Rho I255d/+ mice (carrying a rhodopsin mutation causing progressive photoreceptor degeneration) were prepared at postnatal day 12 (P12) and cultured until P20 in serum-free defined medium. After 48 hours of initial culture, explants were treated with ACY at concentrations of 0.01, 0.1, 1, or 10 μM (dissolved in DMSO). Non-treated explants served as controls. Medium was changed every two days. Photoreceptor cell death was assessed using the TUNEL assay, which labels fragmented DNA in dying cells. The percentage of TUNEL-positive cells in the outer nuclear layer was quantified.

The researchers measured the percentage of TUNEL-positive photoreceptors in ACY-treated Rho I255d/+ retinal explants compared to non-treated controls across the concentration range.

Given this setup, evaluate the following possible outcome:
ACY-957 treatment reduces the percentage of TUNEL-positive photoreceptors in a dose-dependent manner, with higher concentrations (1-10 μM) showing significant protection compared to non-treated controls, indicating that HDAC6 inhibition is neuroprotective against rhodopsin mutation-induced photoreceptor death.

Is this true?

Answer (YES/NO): NO